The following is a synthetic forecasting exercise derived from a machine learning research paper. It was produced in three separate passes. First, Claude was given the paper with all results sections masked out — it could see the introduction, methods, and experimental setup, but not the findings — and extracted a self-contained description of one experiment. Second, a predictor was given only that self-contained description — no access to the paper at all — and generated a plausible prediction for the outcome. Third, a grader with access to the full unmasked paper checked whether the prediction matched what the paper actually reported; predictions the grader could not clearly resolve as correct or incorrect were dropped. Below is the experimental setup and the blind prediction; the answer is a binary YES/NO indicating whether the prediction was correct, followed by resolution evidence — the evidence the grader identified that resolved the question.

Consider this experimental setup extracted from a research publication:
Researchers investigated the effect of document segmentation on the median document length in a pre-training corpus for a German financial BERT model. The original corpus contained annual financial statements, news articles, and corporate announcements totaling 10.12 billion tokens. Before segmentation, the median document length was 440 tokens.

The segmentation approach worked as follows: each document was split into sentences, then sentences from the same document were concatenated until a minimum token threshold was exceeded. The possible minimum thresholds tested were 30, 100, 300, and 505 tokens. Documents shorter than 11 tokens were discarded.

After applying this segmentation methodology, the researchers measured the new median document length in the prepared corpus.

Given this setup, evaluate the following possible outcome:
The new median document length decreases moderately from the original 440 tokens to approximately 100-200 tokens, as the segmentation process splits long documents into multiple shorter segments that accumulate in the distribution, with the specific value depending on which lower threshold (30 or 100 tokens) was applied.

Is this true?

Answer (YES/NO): NO